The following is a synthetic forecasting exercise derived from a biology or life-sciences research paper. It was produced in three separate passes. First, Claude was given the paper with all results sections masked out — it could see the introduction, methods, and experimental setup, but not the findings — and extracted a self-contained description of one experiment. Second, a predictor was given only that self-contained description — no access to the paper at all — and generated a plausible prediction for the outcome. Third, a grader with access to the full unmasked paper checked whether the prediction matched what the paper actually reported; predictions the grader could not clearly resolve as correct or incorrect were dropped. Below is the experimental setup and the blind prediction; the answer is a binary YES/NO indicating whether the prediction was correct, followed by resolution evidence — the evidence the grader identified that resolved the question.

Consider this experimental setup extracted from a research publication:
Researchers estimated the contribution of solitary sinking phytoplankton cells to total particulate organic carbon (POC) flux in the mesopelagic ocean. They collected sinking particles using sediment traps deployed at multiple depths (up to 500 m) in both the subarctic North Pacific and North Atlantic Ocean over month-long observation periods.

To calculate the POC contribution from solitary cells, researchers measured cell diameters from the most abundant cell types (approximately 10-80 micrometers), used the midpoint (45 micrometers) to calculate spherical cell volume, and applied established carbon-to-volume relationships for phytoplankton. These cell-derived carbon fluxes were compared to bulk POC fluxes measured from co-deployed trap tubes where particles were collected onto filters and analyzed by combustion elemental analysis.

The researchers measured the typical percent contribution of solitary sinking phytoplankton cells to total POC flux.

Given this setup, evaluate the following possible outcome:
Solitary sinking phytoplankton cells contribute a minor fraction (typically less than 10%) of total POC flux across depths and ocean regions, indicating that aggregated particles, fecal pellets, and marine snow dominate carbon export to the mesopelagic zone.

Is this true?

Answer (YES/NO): YES